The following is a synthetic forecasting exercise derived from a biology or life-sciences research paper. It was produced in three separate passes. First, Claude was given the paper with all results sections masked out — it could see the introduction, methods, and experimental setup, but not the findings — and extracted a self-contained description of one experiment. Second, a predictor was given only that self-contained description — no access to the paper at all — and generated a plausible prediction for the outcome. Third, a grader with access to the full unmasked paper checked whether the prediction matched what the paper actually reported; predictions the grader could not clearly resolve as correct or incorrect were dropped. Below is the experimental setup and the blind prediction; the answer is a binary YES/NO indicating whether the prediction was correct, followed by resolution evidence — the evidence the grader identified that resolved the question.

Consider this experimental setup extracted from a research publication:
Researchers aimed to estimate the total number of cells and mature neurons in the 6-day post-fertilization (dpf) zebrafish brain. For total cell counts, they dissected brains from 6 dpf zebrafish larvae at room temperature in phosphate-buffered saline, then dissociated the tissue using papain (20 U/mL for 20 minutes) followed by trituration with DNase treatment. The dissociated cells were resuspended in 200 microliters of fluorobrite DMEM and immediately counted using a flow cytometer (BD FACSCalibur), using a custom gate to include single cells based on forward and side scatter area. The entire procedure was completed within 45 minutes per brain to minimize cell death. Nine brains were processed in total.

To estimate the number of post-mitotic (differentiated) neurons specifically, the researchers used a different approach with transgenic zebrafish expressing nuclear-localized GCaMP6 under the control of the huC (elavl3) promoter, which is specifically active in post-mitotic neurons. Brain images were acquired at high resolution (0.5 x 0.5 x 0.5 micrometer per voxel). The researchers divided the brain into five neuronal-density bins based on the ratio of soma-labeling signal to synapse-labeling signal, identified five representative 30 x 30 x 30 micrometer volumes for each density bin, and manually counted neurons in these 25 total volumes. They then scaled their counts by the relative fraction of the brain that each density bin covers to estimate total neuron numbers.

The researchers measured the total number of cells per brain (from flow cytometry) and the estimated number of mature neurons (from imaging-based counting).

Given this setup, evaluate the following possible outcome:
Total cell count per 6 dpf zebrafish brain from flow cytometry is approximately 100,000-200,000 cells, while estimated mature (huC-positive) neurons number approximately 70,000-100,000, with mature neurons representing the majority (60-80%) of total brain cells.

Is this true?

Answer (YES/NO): YES